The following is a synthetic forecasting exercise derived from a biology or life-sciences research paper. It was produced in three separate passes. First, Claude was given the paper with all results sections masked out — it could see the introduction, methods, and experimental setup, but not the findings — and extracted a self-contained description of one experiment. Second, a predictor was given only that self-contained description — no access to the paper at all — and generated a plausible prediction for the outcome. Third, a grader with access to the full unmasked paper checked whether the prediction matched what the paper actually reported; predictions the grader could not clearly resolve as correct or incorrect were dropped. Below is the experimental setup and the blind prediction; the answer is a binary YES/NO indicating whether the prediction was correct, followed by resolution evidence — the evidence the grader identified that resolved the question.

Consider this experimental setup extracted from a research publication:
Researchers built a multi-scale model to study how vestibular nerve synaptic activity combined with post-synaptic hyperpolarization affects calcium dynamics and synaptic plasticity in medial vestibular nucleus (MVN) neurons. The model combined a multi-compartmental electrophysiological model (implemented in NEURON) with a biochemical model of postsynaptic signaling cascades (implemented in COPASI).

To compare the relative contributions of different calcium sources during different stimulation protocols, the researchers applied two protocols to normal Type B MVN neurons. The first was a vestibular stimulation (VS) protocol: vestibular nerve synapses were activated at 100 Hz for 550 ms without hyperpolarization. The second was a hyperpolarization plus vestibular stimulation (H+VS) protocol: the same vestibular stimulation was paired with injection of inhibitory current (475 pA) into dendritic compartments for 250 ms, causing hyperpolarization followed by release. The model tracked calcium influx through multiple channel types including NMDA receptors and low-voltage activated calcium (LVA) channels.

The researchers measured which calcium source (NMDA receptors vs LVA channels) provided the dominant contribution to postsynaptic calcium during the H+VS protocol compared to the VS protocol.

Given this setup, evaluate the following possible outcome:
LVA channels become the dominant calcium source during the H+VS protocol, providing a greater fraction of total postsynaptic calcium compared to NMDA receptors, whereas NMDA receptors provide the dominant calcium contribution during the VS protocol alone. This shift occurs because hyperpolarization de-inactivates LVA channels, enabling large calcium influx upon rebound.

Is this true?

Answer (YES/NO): YES